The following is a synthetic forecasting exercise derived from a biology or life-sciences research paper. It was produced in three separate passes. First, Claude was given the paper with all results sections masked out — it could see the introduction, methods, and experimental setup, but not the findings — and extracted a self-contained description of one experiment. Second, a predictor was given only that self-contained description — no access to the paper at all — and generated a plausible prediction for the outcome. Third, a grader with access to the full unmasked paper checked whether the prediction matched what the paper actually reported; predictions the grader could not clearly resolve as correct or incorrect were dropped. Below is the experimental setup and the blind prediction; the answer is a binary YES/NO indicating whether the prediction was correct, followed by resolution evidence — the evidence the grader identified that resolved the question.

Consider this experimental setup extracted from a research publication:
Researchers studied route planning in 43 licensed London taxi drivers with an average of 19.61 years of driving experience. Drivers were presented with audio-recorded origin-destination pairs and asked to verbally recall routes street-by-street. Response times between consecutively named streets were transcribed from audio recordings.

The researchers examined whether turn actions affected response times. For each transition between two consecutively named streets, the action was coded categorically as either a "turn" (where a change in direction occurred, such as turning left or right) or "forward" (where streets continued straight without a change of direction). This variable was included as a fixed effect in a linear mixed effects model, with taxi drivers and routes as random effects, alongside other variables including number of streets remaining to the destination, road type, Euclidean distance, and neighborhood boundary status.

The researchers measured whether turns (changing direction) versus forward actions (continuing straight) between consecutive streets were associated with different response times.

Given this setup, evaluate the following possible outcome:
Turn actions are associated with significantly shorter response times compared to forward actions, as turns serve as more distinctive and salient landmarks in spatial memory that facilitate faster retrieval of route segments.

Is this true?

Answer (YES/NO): NO